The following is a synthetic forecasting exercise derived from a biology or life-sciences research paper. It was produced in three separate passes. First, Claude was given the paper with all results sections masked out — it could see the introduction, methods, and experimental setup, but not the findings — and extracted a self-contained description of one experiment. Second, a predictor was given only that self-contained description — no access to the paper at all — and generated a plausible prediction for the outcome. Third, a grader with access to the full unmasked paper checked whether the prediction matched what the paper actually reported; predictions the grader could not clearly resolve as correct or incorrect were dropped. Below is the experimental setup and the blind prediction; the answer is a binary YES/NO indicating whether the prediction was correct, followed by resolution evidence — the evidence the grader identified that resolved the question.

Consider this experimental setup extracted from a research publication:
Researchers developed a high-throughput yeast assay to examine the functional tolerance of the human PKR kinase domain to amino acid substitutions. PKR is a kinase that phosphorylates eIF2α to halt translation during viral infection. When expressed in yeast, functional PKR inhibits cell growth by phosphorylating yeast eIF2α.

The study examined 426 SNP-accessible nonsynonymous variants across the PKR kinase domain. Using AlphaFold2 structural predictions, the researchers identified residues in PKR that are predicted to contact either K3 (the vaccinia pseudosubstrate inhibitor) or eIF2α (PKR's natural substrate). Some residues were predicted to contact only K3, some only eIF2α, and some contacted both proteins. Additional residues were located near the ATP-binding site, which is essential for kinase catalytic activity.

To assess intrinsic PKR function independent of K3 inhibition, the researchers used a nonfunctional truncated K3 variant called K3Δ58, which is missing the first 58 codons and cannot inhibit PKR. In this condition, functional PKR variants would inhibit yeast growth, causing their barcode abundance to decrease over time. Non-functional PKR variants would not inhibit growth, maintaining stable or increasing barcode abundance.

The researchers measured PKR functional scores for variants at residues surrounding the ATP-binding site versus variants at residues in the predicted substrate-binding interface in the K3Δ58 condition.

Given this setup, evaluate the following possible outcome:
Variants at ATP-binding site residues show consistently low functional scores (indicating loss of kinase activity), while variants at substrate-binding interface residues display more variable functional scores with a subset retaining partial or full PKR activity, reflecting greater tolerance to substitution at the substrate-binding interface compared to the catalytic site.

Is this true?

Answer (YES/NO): YES